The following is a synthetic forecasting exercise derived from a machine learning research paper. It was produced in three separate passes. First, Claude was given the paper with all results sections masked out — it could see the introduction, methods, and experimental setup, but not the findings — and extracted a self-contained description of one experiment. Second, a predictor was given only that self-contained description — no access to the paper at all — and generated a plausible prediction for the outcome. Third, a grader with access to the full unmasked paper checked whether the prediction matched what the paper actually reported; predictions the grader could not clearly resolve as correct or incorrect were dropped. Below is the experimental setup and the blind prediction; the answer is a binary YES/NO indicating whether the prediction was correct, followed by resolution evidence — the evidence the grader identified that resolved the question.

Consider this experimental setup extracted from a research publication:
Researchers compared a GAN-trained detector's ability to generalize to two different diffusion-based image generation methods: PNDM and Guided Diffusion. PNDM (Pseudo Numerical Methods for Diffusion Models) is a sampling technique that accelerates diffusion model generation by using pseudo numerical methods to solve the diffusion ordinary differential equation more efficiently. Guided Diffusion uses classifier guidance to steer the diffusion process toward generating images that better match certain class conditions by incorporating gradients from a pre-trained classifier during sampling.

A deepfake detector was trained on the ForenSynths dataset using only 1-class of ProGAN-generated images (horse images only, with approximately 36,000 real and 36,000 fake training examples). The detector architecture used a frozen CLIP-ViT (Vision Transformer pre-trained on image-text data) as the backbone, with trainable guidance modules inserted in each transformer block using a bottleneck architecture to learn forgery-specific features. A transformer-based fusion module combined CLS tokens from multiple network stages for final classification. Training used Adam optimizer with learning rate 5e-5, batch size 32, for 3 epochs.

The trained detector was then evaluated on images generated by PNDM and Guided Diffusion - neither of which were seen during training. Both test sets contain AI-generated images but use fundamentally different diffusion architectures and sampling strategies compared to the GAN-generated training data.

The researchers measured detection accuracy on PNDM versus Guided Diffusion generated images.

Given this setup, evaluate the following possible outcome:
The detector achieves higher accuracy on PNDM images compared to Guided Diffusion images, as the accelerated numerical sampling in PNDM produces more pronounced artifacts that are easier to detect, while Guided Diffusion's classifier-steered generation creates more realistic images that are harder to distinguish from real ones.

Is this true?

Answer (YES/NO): NO